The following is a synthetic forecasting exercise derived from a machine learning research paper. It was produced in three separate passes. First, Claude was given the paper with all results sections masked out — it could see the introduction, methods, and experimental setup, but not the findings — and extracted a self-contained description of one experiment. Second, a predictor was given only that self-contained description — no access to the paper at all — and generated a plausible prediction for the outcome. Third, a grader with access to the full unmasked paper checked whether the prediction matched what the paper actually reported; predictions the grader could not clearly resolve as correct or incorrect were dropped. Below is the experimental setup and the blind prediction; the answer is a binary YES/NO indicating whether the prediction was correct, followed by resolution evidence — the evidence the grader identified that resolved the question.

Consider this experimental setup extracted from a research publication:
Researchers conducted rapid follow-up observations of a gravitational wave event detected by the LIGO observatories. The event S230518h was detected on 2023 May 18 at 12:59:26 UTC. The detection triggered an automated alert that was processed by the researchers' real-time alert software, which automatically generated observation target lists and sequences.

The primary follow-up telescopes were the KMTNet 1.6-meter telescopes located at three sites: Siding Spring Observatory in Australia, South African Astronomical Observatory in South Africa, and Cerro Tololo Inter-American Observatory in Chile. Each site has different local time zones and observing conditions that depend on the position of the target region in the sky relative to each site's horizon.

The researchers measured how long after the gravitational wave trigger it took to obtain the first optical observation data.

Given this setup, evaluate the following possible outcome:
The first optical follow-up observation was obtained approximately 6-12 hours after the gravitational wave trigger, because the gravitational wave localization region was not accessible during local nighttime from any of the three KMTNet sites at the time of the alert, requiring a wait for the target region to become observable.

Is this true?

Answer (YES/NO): NO